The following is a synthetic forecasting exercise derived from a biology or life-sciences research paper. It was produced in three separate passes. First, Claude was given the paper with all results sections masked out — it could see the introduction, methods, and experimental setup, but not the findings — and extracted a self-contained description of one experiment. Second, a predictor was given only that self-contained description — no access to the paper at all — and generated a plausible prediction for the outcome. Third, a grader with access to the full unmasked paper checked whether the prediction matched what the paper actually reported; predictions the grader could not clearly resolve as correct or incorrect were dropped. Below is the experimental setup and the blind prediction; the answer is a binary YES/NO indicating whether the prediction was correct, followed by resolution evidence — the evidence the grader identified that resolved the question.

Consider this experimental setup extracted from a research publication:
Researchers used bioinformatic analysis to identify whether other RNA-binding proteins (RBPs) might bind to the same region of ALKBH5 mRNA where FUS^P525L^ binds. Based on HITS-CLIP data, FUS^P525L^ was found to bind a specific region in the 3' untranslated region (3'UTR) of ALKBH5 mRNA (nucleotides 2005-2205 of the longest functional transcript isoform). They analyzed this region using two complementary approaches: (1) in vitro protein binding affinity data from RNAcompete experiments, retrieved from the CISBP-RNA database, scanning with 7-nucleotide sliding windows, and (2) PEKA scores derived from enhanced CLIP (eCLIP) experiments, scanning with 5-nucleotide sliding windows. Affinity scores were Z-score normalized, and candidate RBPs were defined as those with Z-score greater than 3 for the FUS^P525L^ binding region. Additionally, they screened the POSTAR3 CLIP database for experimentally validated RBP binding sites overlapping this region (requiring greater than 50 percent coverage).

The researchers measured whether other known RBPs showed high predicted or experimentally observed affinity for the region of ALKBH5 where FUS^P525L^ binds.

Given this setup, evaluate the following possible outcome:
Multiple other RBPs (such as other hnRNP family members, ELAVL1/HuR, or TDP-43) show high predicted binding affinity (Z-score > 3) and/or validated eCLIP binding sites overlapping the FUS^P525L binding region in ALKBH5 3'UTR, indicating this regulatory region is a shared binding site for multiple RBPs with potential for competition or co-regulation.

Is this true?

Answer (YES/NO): YES